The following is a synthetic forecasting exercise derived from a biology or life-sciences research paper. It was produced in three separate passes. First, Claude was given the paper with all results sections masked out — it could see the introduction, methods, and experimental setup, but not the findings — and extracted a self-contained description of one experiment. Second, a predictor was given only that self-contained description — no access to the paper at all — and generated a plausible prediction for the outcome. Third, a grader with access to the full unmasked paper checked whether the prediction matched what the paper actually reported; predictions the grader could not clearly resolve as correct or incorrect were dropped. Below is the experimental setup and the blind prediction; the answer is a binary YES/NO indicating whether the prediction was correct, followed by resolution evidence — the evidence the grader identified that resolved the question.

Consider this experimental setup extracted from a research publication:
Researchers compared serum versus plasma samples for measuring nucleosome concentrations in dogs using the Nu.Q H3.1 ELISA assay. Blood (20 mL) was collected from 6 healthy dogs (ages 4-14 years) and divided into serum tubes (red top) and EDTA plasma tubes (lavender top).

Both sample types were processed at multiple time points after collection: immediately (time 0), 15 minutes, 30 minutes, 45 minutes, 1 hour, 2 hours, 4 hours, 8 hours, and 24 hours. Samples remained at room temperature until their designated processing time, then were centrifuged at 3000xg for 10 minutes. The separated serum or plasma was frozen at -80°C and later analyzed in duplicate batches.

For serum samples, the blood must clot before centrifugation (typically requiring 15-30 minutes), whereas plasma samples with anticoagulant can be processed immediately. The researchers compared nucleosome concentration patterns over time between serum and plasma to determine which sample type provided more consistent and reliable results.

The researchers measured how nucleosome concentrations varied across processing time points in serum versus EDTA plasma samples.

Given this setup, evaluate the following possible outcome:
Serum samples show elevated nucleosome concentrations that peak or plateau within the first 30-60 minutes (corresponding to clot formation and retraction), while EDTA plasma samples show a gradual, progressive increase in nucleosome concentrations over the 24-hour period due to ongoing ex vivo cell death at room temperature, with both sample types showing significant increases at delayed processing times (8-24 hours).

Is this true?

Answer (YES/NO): NO